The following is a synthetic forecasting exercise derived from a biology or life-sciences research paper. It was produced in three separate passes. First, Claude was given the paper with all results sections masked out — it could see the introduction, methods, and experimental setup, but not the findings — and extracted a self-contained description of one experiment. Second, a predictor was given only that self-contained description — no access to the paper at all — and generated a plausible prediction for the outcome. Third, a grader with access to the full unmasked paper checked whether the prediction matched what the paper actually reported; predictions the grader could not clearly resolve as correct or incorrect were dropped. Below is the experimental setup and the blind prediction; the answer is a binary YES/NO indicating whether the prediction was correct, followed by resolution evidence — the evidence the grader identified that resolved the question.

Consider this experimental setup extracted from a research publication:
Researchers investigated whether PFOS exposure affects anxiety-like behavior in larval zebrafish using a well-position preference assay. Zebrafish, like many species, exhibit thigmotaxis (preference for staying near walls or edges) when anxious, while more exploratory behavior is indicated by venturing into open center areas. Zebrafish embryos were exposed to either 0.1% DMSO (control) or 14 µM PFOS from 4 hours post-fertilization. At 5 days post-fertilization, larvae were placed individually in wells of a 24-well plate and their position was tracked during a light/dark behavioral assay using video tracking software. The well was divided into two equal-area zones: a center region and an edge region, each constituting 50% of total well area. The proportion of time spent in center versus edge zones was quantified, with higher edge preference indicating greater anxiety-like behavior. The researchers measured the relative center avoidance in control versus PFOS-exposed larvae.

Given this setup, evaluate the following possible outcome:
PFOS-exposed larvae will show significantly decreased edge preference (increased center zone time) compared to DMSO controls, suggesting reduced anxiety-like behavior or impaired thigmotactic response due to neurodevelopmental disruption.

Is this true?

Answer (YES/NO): NO